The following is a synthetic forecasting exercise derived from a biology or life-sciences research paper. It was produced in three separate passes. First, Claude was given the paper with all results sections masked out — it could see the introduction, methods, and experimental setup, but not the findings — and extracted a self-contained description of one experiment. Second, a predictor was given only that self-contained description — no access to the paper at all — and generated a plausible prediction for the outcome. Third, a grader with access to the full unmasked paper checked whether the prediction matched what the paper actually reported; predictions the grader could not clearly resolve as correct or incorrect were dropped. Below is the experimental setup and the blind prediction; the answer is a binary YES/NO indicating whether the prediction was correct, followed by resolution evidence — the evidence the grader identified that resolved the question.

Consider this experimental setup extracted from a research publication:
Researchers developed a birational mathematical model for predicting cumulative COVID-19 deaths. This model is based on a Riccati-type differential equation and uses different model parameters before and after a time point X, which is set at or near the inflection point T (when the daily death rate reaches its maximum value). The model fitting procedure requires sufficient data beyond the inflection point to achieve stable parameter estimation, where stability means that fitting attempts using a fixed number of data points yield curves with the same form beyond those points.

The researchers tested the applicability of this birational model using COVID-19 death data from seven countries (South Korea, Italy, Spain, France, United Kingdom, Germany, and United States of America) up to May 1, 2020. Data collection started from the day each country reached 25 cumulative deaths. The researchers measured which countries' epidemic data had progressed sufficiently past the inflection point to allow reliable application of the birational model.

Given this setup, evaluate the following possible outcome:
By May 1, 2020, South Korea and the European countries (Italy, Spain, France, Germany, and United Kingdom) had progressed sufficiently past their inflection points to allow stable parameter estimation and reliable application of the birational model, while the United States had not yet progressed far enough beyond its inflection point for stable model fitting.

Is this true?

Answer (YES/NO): NO